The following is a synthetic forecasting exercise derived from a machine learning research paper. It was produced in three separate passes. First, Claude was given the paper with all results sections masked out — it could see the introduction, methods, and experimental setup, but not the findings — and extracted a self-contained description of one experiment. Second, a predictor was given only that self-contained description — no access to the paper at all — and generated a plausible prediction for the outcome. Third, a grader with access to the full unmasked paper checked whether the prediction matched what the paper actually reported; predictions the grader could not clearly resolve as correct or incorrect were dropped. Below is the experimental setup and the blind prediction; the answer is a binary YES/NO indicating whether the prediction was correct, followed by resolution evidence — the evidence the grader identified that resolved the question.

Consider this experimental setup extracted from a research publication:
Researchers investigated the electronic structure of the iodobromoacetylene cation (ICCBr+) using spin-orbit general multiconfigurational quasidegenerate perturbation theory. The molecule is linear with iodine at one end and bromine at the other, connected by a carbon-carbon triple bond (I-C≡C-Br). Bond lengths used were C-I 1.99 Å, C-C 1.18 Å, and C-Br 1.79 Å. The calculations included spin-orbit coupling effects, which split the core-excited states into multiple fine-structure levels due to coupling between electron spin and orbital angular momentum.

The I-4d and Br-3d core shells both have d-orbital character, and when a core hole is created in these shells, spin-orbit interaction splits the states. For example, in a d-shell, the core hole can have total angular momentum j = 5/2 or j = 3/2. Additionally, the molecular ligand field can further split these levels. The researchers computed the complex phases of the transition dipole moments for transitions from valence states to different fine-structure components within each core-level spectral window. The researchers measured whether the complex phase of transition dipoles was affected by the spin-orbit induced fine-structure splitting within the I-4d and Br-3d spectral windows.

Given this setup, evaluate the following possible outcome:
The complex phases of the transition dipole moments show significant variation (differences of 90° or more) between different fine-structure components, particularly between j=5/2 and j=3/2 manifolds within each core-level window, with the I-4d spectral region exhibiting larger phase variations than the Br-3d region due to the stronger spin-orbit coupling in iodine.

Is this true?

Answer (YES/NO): NO